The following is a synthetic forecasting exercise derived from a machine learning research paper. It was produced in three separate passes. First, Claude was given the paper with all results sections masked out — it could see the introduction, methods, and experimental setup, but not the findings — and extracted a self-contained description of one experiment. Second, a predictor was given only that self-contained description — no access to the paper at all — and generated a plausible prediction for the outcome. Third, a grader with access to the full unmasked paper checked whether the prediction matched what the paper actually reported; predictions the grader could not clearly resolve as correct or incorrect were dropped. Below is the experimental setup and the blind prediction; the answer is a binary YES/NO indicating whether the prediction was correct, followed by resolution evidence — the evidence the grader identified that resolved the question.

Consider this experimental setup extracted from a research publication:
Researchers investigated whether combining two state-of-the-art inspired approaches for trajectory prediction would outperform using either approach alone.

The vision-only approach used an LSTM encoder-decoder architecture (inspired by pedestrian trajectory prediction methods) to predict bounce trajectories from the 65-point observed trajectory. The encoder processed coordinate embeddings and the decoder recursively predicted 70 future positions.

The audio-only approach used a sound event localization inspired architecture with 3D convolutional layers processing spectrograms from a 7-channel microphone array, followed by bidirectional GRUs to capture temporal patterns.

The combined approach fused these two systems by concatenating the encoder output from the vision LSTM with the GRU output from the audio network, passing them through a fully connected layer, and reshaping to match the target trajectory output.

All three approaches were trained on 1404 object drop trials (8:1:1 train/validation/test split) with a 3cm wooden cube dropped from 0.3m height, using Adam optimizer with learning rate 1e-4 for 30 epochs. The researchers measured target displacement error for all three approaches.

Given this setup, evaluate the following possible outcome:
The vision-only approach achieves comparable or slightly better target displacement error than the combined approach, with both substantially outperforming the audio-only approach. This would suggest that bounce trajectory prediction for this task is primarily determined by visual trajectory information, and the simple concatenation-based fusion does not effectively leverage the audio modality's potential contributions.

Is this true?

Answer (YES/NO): NO